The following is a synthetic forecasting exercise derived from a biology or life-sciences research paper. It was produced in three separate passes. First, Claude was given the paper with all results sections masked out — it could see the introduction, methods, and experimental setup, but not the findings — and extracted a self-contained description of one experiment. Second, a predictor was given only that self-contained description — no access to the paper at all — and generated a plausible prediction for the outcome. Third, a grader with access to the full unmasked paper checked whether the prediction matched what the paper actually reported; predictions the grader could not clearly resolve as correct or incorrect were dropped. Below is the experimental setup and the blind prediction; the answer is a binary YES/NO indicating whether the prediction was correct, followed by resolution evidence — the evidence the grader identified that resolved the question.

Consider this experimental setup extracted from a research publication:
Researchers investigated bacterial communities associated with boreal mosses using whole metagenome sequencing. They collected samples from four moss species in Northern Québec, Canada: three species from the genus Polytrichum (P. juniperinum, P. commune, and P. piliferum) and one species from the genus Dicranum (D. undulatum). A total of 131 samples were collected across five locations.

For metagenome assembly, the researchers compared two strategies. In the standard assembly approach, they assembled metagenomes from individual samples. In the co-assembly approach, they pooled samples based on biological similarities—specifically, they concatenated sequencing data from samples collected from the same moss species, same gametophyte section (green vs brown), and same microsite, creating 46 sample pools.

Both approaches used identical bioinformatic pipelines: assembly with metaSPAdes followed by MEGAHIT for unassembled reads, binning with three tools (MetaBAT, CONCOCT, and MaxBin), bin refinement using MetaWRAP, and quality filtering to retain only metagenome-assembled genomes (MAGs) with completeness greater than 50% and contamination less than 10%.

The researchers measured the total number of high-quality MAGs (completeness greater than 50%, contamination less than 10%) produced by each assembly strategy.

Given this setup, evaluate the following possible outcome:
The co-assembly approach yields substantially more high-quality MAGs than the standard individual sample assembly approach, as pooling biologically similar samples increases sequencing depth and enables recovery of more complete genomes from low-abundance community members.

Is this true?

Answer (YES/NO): NO